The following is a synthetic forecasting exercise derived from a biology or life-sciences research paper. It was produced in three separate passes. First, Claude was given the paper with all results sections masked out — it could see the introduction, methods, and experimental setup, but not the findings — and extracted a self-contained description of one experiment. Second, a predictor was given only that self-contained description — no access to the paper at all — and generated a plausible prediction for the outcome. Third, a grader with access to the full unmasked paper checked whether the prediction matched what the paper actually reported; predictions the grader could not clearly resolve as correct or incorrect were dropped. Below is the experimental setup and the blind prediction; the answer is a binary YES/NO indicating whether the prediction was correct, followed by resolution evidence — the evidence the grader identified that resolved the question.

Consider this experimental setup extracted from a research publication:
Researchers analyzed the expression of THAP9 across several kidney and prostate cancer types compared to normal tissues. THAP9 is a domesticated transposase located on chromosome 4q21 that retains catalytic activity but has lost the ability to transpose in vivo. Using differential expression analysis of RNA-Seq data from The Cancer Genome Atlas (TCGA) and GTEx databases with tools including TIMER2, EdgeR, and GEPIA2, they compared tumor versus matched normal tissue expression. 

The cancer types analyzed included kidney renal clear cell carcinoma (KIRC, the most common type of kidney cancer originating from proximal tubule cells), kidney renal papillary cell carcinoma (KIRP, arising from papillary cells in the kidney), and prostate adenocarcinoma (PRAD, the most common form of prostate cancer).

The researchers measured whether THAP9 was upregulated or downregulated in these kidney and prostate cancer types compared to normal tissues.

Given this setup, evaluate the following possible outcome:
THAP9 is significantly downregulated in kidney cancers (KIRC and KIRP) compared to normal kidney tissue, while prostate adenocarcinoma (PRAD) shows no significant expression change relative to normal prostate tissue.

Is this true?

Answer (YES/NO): NO